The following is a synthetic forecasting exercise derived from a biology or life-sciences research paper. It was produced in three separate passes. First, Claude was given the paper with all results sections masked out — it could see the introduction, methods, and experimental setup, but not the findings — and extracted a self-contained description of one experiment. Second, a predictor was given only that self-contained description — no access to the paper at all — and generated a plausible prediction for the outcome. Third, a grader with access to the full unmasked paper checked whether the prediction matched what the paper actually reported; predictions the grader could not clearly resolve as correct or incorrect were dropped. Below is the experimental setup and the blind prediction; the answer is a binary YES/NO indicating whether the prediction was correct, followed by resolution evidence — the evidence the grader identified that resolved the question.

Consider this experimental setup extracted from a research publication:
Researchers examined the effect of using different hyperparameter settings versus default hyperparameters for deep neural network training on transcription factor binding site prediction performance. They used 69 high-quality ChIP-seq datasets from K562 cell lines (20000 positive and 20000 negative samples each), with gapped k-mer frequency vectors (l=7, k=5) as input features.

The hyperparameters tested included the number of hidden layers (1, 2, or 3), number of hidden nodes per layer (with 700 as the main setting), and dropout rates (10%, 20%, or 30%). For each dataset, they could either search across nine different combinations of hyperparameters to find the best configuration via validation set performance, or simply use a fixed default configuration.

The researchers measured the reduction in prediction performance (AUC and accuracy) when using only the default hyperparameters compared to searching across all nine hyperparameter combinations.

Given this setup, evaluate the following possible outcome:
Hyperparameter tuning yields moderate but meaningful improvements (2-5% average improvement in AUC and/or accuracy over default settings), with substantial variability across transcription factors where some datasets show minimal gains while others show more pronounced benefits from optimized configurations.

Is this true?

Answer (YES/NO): NO